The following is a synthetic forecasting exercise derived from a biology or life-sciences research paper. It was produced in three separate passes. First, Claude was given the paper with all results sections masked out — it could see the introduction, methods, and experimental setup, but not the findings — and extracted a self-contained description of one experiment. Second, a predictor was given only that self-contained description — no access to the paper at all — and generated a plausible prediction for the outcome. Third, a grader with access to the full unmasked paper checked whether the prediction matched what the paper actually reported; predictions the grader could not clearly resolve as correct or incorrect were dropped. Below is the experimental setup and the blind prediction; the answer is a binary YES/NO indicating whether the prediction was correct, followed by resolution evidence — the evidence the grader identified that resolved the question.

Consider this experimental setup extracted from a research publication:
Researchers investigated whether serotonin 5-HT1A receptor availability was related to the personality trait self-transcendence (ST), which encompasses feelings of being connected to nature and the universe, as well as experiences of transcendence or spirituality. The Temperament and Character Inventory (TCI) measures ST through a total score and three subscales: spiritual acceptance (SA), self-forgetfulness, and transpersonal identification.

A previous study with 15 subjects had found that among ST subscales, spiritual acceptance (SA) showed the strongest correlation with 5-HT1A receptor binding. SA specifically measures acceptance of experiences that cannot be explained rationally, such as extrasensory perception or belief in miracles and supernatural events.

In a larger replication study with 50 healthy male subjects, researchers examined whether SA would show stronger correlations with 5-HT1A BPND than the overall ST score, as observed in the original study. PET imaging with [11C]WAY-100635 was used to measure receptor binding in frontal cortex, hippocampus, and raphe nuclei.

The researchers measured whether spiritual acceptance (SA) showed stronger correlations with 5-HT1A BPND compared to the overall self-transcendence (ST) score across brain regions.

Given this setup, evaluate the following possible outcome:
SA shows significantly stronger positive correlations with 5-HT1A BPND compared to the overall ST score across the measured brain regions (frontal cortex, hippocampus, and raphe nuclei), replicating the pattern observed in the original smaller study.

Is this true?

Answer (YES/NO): NO